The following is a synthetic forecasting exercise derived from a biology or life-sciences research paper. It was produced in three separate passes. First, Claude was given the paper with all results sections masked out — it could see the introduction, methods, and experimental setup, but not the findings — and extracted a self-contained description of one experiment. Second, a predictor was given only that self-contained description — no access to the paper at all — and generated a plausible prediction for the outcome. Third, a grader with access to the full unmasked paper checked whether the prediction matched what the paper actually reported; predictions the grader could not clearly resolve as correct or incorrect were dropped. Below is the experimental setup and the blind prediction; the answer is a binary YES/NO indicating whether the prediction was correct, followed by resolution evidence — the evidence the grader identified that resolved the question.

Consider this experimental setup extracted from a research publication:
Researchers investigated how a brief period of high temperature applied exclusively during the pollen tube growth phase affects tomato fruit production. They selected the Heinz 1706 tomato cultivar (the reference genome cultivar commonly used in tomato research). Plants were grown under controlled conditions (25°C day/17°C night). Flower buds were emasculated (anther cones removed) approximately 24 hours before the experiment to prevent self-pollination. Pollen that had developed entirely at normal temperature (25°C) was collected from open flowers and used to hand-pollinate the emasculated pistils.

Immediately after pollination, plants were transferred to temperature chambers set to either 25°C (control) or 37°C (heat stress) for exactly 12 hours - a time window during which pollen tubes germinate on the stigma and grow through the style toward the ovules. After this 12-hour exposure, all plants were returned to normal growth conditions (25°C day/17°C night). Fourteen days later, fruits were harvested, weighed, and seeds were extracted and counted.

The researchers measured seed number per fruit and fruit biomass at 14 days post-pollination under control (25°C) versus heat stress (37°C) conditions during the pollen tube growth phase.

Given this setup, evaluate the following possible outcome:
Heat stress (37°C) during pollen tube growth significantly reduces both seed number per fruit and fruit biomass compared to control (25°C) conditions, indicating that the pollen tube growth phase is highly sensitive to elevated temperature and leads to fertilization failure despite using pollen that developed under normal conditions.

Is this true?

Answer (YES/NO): YES